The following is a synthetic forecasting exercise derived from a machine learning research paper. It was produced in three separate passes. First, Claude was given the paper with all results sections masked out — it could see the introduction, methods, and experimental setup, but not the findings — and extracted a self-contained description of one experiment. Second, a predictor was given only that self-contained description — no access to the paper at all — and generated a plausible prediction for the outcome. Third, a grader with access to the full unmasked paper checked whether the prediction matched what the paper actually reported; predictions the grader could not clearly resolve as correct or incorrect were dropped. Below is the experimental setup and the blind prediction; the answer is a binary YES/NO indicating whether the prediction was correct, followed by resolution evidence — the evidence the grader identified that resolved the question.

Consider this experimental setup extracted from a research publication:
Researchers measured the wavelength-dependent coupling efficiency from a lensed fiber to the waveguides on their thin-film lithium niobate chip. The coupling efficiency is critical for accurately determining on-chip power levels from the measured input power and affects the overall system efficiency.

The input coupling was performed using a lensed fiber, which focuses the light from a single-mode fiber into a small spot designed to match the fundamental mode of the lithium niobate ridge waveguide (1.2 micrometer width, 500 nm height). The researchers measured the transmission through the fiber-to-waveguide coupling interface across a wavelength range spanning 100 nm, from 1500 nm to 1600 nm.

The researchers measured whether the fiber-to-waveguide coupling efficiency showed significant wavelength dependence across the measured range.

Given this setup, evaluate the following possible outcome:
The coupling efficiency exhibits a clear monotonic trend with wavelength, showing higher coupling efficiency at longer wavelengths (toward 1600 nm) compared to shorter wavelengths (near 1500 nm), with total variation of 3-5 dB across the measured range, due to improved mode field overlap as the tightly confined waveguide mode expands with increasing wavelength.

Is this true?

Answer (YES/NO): NO